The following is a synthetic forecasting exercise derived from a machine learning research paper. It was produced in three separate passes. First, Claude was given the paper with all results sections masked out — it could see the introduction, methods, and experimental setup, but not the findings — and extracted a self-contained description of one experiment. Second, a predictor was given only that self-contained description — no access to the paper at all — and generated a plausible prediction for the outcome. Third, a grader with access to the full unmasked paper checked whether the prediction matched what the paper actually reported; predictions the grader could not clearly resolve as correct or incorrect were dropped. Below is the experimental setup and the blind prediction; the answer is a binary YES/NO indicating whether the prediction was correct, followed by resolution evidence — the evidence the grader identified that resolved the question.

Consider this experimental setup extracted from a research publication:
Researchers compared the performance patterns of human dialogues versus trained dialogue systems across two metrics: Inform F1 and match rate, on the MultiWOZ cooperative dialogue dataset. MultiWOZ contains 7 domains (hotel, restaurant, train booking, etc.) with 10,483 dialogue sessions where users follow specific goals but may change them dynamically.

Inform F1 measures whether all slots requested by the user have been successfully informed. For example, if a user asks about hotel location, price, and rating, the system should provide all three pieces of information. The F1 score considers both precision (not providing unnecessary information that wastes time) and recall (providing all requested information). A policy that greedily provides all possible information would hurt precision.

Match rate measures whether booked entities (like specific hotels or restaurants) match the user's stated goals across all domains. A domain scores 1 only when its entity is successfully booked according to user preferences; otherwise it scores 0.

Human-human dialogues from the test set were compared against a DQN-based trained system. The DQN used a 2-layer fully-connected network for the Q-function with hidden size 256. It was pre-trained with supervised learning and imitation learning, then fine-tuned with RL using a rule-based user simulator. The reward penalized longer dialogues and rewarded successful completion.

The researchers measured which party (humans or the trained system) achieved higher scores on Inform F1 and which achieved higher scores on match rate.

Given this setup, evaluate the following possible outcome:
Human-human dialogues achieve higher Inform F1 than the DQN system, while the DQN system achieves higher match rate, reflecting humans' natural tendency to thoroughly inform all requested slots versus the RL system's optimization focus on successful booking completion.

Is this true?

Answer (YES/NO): NO